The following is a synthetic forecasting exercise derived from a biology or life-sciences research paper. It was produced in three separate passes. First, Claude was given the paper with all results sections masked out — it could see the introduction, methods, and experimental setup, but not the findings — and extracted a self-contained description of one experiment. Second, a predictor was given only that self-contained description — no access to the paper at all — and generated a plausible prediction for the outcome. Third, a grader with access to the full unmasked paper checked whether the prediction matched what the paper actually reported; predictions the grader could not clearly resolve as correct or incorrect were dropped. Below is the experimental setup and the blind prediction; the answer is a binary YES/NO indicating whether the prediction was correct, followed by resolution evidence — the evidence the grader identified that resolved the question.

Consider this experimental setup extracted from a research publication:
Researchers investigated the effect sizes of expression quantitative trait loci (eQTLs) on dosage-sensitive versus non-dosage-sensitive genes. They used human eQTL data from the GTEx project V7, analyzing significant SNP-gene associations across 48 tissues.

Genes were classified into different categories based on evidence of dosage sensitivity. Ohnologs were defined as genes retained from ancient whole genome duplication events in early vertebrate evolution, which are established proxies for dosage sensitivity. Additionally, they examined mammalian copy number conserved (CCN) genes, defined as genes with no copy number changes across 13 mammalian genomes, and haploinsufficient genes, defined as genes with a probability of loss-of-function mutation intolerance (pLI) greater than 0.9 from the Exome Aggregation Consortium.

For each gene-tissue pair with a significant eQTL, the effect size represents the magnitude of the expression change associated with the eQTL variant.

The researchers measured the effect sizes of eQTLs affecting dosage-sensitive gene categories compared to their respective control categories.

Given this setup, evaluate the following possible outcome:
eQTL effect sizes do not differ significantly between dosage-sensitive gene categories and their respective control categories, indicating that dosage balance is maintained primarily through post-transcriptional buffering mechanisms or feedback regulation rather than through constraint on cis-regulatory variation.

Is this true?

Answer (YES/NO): NO